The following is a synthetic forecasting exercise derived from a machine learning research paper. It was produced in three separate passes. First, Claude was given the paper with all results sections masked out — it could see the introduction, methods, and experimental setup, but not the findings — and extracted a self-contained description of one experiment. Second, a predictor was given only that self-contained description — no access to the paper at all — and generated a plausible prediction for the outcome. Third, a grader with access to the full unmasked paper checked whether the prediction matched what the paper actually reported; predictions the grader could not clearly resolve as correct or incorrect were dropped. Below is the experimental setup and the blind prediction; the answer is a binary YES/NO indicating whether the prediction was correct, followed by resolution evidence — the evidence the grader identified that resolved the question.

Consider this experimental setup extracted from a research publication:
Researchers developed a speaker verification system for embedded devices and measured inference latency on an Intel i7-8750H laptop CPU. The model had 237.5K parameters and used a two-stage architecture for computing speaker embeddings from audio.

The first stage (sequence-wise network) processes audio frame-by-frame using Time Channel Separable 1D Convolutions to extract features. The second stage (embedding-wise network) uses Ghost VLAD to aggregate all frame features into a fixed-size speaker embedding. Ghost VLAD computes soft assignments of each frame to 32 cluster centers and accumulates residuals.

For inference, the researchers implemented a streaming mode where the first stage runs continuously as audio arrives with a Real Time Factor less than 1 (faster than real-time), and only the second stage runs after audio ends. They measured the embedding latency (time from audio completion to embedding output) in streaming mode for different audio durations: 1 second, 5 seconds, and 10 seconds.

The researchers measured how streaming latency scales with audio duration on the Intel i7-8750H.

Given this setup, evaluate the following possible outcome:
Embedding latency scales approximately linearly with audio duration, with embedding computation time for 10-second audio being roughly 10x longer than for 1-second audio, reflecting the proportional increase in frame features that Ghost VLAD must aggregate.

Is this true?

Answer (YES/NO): YES